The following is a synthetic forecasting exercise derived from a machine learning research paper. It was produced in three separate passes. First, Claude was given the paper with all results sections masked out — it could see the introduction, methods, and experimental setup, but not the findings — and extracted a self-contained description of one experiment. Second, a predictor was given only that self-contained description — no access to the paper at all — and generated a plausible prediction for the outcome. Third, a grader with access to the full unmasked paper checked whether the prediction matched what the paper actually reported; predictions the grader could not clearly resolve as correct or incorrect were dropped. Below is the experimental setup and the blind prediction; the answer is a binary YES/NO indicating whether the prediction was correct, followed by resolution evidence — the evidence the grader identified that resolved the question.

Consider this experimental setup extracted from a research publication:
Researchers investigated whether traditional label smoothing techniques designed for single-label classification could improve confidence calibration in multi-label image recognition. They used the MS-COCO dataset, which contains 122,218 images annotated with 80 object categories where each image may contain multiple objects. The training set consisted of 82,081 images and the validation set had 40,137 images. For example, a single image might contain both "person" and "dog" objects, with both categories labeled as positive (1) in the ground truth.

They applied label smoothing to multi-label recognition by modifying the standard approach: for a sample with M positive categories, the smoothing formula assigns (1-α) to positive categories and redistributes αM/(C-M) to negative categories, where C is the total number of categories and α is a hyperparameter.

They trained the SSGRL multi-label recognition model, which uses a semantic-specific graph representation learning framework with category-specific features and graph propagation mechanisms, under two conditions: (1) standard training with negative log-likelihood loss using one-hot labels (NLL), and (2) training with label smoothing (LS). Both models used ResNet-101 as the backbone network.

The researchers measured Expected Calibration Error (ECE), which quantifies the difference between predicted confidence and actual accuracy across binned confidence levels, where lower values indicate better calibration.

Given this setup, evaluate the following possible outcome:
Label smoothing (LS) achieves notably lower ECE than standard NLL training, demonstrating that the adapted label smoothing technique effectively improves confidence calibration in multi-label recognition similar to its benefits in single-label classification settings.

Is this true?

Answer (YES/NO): YES